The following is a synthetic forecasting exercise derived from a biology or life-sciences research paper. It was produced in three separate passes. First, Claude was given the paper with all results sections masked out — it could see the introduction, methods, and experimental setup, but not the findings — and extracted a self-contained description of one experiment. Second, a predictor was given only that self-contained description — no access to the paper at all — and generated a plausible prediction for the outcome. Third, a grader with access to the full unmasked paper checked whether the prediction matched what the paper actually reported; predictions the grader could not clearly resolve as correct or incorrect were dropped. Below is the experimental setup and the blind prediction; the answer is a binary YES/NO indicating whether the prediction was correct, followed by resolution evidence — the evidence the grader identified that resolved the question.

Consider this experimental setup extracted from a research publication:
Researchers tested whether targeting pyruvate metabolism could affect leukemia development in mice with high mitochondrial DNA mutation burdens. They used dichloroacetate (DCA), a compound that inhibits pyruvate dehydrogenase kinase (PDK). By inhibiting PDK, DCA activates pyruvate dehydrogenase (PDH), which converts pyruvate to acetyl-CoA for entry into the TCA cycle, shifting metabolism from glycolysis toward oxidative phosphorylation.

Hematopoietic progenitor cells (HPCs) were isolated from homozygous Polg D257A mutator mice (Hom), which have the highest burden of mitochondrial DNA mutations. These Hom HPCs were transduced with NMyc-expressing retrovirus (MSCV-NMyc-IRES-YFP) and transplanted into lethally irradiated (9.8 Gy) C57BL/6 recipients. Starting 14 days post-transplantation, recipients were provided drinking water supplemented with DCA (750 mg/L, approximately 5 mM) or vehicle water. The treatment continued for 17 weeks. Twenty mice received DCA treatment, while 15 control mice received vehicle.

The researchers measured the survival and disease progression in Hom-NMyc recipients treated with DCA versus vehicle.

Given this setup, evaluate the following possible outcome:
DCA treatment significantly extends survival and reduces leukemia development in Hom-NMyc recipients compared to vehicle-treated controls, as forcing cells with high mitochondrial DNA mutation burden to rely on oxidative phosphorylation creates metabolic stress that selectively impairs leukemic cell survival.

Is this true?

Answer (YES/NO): NO